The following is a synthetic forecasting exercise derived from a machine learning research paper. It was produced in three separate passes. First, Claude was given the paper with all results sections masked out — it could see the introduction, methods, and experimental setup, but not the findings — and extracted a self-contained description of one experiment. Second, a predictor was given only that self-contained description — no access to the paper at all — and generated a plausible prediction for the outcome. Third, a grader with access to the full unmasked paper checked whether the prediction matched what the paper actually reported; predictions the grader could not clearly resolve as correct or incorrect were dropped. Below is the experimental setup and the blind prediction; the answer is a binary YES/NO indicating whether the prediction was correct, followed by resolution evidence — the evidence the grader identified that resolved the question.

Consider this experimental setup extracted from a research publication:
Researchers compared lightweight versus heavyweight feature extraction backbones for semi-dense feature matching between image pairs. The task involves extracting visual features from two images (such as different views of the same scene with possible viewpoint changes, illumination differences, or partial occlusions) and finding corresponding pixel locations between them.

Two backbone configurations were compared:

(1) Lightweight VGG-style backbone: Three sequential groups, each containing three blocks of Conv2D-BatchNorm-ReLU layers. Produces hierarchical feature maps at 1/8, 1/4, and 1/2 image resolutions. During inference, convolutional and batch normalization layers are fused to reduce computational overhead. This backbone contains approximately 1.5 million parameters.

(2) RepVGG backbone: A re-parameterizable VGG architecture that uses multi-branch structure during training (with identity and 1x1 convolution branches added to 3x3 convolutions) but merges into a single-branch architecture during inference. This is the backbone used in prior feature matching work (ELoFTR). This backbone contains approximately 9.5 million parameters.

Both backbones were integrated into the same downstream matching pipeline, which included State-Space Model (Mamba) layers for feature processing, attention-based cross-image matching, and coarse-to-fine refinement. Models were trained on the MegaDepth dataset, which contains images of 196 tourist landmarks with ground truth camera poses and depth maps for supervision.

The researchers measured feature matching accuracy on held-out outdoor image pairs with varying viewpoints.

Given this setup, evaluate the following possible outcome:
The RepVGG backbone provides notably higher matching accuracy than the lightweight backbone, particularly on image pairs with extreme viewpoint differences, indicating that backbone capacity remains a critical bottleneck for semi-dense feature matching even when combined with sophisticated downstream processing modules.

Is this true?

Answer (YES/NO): NO